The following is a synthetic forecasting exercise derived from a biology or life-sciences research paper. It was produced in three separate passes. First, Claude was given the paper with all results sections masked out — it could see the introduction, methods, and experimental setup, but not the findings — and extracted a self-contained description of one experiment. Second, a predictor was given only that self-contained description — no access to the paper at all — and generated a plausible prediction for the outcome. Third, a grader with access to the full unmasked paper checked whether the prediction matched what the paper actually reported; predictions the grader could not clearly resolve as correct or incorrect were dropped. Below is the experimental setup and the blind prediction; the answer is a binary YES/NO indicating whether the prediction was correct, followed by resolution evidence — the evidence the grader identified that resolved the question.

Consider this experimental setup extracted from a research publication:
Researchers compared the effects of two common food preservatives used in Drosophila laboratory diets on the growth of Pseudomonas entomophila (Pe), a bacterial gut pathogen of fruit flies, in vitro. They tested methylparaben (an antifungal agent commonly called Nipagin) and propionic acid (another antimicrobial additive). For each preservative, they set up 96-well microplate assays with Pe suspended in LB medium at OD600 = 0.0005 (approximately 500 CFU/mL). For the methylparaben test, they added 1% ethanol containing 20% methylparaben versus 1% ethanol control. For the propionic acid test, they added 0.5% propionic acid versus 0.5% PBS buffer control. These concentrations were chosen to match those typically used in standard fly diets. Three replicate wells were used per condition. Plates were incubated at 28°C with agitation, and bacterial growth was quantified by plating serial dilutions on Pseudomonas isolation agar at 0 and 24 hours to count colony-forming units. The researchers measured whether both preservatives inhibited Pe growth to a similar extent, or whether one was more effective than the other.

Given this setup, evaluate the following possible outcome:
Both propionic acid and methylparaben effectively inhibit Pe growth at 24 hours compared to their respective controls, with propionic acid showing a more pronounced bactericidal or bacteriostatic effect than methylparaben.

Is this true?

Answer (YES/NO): NO